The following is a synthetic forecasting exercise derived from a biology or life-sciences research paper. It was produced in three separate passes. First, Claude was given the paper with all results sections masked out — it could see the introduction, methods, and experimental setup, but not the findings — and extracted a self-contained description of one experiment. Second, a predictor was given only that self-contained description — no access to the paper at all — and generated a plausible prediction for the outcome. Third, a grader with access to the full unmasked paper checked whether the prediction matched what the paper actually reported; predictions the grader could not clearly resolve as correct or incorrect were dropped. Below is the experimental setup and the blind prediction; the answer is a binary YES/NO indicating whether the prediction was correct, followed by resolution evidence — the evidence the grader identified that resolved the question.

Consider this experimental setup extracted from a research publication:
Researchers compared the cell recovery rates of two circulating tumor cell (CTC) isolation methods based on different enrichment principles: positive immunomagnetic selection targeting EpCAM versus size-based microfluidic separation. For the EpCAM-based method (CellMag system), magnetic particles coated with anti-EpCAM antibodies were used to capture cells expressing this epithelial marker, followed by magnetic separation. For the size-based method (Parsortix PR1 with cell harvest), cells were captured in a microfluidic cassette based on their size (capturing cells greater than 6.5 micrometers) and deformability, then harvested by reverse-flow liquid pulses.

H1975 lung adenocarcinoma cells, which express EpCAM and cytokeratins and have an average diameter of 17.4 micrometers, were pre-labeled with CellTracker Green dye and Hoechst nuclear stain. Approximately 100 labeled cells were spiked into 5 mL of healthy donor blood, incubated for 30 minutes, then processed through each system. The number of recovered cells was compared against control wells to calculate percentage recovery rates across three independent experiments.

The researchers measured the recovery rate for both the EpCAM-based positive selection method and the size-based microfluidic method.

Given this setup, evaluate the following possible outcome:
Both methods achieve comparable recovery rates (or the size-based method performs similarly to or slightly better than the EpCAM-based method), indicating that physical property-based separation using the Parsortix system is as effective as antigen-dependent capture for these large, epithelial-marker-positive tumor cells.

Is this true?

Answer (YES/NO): NO